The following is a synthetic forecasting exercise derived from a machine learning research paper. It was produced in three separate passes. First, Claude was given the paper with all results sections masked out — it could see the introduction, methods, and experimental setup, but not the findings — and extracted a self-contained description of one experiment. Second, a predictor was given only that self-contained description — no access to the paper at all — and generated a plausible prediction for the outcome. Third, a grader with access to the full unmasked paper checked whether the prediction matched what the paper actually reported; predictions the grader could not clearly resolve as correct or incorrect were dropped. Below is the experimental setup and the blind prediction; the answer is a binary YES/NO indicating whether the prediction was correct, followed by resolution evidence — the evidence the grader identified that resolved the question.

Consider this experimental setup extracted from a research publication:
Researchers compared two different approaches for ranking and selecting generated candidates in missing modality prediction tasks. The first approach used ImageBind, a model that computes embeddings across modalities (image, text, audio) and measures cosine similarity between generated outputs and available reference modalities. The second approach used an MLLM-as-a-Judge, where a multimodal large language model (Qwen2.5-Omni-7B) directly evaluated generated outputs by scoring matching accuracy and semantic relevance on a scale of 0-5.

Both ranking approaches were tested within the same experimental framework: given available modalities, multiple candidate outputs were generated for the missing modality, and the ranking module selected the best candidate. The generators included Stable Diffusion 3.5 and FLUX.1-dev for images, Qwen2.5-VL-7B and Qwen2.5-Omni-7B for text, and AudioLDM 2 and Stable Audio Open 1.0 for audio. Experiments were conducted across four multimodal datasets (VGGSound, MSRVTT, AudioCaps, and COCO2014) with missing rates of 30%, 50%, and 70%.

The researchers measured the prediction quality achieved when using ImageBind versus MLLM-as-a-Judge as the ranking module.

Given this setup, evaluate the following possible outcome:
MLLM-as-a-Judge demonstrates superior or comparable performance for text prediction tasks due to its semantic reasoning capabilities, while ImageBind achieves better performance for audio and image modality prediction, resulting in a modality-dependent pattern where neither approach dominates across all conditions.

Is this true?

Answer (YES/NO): NO